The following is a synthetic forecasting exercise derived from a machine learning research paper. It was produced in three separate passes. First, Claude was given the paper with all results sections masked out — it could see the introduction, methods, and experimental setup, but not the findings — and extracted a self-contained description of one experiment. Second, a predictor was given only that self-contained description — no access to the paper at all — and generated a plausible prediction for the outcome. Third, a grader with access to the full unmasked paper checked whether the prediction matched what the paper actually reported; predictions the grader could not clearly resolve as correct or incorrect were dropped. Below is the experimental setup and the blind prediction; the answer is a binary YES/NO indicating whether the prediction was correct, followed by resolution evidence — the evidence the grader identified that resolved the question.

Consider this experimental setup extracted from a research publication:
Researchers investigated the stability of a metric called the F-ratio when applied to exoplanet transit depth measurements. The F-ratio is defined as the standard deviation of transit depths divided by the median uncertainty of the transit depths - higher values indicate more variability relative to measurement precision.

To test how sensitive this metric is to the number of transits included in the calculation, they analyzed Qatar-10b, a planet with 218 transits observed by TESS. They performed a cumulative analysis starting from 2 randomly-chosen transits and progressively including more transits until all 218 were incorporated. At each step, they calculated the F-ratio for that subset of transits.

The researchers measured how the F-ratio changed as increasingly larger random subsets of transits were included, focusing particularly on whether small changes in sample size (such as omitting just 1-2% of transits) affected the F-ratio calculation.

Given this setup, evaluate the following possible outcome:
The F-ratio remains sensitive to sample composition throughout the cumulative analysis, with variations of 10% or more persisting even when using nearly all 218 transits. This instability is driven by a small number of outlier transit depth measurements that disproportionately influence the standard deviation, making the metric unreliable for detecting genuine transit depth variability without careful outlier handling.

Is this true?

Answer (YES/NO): NO